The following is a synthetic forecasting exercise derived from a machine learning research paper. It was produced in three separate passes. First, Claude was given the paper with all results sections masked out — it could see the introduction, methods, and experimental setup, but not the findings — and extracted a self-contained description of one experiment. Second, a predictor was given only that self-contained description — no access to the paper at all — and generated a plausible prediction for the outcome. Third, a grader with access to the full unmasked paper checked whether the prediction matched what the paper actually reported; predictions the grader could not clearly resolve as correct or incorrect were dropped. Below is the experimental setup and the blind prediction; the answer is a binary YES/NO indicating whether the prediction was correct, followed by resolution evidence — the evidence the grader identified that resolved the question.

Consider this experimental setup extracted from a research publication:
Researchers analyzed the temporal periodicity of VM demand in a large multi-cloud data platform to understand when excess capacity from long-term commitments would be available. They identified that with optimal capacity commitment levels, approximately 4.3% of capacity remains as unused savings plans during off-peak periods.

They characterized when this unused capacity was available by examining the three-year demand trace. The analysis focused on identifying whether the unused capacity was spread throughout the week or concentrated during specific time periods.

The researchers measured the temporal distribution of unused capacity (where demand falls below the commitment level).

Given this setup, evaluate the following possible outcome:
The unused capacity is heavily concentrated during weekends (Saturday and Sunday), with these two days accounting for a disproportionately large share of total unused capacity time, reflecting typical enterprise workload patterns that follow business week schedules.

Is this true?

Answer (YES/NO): YES